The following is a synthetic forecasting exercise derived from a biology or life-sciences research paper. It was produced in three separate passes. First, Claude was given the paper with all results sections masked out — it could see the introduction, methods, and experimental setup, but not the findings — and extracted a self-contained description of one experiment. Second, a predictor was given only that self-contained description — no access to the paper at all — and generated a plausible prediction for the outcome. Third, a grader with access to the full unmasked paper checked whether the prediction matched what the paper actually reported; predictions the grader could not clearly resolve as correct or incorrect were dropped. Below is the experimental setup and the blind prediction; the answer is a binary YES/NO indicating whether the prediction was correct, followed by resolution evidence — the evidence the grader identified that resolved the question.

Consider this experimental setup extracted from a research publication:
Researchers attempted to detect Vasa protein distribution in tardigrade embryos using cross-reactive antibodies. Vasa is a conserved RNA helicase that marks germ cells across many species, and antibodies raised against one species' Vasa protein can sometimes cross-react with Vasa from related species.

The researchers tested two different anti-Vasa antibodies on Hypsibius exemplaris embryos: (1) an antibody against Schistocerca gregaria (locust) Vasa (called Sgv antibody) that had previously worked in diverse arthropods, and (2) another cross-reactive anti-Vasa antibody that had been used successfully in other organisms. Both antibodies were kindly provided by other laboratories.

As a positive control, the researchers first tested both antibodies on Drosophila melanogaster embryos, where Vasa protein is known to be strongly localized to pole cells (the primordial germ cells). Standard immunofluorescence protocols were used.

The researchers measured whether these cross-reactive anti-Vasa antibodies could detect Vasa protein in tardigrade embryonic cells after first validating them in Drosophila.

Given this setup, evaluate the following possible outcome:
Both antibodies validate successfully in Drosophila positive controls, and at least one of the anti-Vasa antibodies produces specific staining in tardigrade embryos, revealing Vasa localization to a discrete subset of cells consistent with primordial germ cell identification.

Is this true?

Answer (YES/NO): NO